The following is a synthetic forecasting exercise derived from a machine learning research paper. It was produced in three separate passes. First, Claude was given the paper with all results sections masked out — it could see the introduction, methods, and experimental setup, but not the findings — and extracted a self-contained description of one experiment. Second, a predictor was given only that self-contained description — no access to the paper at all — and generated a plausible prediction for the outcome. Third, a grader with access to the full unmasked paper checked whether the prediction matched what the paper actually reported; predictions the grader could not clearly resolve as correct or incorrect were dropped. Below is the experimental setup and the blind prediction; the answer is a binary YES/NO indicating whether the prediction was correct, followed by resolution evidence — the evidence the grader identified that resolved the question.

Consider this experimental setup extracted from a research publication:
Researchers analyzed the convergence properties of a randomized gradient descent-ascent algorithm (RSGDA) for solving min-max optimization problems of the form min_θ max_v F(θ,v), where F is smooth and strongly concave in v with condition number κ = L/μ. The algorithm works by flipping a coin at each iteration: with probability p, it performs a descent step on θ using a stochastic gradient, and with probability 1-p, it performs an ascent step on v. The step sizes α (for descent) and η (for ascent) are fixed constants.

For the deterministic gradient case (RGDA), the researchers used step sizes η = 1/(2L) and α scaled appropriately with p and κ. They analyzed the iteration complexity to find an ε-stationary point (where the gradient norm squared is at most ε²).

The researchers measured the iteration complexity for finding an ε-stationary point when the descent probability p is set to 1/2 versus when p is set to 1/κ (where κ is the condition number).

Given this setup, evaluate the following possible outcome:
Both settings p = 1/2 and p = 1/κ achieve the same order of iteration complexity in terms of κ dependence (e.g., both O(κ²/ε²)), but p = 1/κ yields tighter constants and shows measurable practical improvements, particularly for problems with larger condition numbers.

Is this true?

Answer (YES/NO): NO